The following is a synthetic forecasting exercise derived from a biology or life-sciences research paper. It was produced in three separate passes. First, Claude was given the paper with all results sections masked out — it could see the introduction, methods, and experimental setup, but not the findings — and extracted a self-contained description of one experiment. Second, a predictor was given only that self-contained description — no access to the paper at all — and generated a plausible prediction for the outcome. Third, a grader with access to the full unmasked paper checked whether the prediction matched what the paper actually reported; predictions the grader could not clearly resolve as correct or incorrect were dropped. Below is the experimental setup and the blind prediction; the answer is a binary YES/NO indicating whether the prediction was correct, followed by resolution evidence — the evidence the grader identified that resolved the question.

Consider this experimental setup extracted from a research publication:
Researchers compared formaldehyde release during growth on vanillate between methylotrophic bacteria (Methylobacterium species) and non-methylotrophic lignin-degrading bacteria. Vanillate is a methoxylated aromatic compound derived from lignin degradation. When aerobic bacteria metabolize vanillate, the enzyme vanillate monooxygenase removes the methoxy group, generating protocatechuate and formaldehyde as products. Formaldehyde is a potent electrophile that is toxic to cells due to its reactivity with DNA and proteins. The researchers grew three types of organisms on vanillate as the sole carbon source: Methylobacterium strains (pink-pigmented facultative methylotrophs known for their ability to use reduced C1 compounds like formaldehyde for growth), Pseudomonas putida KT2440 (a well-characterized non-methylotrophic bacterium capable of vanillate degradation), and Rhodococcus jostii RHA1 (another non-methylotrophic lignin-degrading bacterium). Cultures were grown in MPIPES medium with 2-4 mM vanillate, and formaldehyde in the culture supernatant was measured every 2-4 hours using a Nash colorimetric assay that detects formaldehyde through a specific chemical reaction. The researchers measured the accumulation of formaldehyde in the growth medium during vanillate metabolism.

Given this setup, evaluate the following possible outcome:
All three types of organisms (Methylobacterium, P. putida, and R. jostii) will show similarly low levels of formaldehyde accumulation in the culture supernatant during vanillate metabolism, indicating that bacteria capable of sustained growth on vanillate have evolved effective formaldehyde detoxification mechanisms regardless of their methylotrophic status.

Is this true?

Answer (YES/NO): NO